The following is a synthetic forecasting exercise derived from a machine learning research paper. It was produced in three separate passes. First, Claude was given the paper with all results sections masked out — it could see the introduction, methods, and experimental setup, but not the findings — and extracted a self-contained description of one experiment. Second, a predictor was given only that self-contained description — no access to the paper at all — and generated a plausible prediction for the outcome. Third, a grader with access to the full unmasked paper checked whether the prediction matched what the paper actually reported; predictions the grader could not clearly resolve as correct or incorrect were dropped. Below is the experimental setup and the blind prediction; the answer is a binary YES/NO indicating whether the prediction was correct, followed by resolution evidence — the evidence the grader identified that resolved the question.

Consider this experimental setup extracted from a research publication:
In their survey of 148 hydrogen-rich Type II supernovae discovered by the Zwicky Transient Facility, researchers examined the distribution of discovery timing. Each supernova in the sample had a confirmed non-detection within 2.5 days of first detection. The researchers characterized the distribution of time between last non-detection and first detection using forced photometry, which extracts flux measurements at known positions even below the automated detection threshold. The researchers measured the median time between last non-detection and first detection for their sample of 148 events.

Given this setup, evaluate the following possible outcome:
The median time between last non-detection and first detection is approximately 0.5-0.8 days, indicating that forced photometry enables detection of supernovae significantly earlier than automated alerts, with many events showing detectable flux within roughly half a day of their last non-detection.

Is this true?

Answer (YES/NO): NO